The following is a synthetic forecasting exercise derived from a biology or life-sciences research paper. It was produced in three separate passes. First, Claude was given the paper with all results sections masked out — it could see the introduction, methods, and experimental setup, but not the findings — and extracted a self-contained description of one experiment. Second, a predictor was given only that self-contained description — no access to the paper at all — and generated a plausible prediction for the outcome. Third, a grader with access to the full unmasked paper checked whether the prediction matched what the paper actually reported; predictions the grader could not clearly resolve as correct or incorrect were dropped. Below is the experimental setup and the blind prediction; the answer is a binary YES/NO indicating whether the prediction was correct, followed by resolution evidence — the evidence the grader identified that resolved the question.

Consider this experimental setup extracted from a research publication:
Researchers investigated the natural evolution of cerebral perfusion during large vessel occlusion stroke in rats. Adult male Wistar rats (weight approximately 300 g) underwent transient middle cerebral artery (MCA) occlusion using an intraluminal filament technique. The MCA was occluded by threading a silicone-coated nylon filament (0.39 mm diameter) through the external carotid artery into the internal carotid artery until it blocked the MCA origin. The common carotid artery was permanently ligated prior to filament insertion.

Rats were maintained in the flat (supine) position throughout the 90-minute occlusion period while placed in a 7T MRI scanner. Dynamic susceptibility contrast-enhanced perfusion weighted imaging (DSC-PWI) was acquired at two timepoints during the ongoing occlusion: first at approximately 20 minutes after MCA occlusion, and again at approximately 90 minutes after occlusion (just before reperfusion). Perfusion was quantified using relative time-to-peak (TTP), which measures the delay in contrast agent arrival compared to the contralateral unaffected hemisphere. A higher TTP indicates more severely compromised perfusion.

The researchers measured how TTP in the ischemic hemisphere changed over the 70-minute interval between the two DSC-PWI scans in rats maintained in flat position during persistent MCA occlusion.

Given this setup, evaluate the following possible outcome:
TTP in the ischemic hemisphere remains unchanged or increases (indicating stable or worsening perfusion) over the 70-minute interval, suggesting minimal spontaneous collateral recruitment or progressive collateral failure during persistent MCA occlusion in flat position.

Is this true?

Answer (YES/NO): NO